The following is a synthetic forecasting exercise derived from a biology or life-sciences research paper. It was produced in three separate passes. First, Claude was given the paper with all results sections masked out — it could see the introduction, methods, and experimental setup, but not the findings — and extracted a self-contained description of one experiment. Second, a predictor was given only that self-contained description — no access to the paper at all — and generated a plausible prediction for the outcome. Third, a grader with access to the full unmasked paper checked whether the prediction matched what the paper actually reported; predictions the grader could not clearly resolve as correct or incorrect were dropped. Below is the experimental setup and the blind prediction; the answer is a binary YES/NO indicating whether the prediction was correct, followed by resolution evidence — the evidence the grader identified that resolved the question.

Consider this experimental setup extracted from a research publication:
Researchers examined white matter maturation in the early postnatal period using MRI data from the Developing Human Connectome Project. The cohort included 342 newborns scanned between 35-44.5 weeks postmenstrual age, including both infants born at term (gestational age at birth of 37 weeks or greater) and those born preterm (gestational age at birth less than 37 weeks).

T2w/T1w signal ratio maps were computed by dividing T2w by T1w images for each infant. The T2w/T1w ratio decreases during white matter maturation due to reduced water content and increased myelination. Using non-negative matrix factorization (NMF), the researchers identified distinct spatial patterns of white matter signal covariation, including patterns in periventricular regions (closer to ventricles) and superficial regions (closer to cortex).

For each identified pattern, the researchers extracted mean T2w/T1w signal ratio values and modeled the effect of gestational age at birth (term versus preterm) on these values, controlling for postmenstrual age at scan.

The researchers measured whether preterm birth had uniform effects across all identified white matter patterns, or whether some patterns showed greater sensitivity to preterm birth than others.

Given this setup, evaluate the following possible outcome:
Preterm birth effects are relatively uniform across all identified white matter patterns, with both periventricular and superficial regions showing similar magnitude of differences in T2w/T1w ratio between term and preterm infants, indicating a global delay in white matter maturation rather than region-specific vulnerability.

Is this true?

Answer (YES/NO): NO